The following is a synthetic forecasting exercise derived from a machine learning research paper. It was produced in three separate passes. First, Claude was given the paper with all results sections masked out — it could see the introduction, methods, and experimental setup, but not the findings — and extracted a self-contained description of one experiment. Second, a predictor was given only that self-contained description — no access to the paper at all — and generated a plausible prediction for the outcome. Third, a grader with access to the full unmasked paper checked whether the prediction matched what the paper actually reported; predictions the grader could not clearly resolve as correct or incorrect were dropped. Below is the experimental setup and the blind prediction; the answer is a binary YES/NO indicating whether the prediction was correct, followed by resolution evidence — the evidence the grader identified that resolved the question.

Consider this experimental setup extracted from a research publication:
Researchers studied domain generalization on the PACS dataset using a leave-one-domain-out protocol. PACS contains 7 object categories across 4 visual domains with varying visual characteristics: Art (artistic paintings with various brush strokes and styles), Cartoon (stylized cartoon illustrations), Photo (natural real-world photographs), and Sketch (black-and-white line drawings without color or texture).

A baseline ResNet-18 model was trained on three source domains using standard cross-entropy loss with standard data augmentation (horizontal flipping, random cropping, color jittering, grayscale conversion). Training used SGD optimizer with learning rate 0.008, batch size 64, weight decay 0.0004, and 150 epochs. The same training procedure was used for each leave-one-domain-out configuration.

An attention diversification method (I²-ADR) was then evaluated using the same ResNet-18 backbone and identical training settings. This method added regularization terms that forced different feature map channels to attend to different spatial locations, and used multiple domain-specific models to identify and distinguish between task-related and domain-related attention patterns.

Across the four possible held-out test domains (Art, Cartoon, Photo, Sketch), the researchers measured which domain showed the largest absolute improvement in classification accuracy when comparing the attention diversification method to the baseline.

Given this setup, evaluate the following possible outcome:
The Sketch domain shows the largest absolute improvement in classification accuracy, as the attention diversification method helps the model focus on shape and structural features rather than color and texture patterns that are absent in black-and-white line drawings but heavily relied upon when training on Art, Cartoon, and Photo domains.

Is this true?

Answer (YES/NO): YES